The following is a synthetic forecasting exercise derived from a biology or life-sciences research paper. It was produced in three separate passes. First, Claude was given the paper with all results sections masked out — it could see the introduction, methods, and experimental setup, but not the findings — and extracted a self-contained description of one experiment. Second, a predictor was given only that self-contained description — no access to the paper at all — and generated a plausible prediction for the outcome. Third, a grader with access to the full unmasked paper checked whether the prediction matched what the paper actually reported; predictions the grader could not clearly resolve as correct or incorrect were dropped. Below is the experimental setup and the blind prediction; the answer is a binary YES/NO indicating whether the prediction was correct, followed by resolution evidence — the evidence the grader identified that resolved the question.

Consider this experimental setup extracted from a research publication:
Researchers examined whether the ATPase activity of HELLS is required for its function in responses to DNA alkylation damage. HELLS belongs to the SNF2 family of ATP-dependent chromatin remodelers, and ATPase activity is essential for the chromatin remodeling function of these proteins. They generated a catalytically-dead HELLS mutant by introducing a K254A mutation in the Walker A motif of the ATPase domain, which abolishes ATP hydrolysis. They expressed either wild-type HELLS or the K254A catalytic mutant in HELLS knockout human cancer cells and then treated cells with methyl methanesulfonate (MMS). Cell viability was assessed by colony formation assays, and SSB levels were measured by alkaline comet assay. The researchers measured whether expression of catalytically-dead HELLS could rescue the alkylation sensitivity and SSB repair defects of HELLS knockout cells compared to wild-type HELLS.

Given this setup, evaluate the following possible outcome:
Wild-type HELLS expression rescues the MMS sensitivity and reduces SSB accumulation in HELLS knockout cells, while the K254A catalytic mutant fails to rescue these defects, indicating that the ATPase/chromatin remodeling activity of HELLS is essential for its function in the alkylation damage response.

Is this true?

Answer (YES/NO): NO